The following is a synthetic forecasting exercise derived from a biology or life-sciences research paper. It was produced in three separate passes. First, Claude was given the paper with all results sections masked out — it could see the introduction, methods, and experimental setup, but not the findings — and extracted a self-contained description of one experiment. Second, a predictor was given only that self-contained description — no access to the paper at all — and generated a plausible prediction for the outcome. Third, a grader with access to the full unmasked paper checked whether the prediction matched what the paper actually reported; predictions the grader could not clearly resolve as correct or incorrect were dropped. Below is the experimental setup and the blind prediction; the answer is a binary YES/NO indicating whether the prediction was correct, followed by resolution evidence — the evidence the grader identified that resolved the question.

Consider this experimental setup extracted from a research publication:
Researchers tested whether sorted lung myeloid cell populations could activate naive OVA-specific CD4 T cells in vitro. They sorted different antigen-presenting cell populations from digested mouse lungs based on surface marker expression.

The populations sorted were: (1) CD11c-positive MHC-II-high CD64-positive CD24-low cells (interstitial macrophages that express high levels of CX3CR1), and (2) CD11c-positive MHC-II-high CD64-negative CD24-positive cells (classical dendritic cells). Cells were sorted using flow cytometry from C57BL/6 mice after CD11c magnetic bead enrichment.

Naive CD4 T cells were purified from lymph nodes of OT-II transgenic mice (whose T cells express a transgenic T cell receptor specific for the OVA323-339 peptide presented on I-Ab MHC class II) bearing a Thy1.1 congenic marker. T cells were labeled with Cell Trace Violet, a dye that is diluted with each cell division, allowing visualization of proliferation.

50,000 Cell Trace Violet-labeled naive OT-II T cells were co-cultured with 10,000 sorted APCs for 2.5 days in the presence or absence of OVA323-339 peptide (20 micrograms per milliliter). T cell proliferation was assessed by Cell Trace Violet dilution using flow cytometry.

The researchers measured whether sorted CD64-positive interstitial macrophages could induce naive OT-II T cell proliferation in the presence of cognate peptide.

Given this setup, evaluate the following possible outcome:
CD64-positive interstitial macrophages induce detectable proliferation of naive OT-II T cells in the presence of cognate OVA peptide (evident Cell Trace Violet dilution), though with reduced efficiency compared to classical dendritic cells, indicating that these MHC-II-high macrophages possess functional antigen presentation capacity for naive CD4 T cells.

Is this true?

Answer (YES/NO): YES